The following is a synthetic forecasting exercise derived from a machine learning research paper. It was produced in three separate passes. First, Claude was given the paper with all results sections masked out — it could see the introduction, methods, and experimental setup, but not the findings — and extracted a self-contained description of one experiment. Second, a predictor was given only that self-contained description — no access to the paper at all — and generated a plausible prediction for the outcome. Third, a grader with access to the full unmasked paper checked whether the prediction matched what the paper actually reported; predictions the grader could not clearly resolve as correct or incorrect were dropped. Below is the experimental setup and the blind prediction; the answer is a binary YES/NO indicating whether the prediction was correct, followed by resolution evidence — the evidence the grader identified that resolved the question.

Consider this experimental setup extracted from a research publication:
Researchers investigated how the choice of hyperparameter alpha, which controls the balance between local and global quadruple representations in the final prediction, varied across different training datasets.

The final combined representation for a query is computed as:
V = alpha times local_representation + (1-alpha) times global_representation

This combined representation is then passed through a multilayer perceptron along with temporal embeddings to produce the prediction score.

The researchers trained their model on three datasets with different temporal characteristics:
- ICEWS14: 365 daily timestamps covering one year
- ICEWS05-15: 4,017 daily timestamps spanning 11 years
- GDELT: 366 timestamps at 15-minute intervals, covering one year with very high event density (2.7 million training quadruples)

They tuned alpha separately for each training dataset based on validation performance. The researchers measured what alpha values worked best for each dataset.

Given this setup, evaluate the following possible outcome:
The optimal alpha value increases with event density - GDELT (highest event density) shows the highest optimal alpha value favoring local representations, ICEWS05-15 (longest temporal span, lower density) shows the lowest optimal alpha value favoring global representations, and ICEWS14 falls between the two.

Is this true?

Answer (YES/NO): NO